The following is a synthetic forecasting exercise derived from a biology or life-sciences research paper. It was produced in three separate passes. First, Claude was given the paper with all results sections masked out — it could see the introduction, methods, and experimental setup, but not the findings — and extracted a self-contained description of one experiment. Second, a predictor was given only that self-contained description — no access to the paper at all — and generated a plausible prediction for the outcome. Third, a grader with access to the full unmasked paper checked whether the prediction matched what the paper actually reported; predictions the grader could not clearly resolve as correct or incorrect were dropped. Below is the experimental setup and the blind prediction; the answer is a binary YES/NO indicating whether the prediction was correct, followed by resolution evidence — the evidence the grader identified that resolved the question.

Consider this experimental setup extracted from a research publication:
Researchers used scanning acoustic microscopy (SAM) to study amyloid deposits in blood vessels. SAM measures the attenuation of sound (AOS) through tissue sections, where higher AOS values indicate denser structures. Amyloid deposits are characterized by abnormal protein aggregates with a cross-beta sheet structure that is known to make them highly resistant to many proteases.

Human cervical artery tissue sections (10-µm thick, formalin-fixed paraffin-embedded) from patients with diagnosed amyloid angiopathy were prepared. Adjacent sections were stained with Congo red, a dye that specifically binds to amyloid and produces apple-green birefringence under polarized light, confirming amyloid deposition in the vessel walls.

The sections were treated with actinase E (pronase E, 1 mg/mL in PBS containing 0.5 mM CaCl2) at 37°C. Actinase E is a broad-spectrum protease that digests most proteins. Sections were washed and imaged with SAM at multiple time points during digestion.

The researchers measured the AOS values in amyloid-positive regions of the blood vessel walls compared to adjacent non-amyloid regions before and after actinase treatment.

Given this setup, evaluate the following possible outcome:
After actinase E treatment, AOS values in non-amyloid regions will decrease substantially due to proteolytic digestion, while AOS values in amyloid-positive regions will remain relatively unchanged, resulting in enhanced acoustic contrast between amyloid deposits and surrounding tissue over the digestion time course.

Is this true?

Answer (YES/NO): YES